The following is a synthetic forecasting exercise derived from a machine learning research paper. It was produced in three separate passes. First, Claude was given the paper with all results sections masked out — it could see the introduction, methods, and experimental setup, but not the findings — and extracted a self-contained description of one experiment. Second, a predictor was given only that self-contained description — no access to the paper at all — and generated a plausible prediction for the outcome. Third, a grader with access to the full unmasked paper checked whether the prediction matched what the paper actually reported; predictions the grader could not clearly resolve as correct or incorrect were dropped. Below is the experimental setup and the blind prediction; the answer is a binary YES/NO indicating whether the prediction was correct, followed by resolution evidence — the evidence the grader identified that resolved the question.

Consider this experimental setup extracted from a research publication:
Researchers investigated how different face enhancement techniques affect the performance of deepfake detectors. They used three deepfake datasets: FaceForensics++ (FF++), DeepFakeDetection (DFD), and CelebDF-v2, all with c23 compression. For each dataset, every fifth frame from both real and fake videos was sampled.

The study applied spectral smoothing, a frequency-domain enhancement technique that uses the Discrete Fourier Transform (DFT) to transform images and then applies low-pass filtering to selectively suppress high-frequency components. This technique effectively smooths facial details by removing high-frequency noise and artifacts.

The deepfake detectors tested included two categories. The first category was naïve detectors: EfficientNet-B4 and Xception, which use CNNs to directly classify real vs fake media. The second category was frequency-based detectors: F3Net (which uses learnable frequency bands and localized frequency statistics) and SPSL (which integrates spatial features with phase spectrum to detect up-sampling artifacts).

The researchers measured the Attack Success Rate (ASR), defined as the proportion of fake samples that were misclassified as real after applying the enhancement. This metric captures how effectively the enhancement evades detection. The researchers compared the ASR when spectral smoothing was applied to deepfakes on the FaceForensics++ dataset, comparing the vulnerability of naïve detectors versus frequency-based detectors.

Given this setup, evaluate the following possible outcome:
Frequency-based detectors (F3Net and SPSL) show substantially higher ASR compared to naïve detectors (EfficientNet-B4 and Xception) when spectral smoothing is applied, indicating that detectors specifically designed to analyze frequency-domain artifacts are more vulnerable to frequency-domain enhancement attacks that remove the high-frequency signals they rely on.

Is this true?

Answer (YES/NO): YES